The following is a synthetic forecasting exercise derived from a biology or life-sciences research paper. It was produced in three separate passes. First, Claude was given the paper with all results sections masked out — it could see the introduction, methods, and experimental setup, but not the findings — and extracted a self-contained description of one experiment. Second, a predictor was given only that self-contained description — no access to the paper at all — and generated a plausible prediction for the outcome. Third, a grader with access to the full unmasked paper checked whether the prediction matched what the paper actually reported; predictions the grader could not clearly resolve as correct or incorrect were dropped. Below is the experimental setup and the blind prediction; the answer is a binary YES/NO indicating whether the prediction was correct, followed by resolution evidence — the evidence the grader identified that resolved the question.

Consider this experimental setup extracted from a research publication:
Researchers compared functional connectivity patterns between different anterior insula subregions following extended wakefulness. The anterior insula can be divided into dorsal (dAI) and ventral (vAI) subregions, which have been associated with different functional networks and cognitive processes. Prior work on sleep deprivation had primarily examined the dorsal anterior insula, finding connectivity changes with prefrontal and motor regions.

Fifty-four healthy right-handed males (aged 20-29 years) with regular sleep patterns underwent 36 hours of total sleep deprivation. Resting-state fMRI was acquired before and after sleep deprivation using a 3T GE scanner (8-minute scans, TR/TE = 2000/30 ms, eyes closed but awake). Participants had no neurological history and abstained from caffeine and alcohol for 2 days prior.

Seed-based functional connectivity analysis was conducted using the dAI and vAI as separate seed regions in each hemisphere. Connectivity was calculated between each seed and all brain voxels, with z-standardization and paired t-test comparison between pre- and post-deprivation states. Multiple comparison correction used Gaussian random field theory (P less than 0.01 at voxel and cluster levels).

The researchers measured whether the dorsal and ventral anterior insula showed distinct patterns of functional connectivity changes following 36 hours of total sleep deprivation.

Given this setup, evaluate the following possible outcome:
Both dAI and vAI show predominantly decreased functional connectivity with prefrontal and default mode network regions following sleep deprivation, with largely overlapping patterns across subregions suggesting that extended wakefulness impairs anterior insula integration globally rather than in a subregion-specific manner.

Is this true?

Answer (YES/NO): NO